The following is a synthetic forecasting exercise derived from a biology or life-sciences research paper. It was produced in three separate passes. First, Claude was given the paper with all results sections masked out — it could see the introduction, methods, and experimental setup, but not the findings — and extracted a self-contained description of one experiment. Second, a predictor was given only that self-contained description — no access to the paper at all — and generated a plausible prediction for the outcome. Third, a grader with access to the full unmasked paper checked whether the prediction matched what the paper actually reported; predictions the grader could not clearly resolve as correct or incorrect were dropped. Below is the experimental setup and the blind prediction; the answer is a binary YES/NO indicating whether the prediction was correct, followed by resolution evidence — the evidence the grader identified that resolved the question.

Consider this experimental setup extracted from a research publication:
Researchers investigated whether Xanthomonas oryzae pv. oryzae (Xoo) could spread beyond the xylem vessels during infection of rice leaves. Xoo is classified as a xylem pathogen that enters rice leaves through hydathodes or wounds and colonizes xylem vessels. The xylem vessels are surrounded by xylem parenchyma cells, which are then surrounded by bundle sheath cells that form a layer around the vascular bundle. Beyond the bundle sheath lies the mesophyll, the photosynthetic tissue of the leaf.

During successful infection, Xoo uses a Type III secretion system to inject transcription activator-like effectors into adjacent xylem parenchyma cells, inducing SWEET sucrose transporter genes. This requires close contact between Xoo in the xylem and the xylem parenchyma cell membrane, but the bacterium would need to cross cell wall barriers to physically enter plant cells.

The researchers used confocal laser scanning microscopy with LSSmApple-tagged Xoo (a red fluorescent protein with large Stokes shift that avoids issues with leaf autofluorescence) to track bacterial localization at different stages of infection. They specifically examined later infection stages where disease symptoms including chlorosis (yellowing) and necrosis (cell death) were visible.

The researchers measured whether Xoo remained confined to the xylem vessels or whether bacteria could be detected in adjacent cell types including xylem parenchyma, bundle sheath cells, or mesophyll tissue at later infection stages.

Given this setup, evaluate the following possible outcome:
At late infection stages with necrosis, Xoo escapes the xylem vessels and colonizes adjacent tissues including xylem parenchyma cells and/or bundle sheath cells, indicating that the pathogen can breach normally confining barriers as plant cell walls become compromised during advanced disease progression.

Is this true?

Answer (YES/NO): YES